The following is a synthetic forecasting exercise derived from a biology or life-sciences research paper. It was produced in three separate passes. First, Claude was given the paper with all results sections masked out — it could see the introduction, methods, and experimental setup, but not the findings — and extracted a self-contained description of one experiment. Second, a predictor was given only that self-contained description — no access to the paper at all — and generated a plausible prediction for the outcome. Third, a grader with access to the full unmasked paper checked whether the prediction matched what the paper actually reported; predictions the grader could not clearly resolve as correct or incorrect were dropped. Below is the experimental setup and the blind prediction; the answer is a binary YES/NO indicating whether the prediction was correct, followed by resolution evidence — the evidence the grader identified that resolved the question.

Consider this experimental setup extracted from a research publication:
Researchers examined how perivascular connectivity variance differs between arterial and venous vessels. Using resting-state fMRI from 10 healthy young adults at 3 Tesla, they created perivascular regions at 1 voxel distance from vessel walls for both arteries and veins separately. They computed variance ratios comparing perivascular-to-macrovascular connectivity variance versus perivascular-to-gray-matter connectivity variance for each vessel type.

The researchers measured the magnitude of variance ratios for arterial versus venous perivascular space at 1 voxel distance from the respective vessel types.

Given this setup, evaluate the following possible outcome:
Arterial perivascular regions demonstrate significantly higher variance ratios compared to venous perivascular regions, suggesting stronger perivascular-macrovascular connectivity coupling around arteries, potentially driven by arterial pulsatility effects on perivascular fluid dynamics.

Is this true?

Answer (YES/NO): NO